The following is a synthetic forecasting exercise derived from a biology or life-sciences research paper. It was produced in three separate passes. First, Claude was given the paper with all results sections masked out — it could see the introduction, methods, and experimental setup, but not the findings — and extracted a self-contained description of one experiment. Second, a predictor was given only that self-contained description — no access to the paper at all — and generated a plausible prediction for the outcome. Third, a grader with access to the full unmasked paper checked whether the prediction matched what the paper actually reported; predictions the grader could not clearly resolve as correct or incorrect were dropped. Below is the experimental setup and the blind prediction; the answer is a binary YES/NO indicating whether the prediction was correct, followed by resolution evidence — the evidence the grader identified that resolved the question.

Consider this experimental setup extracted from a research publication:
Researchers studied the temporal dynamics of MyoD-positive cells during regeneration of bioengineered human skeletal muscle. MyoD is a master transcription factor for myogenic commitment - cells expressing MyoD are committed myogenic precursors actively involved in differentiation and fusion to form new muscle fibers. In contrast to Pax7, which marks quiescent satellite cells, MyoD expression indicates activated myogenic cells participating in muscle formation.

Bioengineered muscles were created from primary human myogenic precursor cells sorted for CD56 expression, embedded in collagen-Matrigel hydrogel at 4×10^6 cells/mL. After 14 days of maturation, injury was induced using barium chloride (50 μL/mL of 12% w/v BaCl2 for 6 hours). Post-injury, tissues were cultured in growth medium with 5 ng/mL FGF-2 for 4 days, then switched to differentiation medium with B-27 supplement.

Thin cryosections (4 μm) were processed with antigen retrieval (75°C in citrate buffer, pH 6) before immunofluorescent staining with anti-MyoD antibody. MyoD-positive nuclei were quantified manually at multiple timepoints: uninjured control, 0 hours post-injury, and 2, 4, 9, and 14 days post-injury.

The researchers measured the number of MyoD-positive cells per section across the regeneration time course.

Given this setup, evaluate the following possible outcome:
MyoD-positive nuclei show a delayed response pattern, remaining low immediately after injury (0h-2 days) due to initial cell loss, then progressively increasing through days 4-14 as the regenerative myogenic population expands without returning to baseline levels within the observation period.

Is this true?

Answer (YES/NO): NO